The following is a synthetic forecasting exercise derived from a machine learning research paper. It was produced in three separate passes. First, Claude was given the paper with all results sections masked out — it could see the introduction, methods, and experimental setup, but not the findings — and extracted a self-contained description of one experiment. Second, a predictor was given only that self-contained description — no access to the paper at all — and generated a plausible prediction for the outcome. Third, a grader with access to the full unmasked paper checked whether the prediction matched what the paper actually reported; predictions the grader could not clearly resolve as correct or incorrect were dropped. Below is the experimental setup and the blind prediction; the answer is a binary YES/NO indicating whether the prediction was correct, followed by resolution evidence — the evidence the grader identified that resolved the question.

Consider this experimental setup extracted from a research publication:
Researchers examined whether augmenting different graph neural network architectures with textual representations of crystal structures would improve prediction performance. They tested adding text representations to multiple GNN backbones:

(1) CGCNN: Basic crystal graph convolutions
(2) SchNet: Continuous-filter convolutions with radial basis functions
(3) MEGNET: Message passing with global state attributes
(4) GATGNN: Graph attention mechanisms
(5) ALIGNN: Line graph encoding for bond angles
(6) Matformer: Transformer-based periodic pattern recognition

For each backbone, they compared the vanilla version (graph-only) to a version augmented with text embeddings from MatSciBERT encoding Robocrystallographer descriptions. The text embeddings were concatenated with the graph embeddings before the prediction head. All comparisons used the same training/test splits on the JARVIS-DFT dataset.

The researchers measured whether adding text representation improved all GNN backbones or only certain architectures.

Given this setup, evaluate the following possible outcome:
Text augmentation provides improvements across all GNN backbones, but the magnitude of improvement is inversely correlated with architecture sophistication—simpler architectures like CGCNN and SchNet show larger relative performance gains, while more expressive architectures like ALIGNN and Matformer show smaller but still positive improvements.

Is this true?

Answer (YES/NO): NO